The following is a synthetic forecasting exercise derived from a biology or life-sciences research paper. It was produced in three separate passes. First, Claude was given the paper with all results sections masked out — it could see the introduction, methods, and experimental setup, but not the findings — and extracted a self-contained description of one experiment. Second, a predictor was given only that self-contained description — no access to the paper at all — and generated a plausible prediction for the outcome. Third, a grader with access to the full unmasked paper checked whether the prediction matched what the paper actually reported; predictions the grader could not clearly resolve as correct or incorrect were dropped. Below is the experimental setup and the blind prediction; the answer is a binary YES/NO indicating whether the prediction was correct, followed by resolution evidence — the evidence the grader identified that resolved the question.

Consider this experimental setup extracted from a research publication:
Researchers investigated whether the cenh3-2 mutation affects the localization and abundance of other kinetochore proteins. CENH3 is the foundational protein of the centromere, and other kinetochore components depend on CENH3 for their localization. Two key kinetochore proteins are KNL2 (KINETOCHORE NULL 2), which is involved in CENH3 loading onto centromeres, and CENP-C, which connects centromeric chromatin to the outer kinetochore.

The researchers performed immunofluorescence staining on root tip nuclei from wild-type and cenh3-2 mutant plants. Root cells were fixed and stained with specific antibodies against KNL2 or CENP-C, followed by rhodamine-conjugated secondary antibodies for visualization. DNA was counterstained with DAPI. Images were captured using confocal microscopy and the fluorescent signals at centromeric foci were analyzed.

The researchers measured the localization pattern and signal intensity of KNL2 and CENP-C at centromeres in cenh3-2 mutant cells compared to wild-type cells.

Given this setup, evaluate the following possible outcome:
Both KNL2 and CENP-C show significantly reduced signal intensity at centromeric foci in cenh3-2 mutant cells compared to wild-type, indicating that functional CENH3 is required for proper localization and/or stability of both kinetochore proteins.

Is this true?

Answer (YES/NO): YES